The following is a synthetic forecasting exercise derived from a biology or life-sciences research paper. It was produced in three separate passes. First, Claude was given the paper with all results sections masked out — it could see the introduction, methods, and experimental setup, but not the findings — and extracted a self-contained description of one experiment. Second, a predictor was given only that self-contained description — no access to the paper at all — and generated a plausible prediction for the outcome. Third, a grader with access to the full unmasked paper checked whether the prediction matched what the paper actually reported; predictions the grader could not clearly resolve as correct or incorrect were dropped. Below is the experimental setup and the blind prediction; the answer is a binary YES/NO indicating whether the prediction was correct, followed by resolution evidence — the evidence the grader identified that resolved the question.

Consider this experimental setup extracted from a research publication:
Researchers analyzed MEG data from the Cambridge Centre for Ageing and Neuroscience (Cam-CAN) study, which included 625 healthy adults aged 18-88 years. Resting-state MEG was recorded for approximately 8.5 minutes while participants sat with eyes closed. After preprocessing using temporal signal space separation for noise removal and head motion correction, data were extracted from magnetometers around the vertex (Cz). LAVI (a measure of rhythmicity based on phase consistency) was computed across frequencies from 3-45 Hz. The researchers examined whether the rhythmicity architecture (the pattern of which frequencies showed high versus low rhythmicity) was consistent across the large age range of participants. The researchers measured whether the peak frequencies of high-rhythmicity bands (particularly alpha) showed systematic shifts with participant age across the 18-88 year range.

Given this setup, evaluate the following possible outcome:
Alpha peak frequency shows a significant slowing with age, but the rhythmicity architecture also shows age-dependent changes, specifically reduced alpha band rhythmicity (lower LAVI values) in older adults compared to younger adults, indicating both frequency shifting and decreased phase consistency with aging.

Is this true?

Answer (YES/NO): YES